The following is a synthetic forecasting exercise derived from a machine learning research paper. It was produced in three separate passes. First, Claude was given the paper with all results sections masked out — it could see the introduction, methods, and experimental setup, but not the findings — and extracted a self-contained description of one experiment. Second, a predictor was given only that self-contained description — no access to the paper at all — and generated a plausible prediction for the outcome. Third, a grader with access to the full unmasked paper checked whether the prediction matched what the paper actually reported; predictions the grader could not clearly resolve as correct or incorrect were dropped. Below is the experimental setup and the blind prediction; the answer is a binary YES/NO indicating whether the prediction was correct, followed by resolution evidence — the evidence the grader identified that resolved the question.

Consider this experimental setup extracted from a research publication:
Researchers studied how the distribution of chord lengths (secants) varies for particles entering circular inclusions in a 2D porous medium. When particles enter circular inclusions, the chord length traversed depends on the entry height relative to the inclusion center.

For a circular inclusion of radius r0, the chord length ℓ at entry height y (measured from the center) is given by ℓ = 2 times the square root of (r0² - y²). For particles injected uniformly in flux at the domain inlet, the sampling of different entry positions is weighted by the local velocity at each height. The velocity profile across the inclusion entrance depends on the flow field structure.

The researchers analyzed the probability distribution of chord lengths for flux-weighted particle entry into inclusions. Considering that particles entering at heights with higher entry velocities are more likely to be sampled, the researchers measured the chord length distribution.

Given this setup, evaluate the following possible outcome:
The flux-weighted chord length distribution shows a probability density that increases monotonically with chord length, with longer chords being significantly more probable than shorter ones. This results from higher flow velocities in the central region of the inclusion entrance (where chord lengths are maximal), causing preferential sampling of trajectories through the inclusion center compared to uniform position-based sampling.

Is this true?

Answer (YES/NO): NO